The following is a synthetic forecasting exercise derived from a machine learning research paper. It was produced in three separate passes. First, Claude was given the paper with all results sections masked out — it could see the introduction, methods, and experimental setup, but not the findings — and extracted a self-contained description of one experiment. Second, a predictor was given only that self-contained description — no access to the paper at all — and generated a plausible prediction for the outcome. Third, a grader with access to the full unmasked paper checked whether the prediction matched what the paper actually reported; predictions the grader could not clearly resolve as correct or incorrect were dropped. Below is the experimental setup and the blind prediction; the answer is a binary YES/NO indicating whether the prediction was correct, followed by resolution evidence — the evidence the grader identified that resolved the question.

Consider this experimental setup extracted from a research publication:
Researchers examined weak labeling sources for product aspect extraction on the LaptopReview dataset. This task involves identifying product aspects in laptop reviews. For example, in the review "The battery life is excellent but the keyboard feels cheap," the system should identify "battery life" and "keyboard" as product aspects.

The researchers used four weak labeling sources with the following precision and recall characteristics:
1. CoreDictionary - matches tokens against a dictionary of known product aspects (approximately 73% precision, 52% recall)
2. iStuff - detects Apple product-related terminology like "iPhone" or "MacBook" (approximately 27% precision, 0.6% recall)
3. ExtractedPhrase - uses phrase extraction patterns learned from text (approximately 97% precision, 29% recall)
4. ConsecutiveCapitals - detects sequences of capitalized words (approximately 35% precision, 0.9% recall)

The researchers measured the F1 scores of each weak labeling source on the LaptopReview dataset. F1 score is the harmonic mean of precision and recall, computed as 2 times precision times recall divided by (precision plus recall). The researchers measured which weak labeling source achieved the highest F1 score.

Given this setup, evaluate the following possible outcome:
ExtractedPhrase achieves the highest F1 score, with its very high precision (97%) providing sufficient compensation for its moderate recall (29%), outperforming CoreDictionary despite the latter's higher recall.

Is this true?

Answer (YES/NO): NO